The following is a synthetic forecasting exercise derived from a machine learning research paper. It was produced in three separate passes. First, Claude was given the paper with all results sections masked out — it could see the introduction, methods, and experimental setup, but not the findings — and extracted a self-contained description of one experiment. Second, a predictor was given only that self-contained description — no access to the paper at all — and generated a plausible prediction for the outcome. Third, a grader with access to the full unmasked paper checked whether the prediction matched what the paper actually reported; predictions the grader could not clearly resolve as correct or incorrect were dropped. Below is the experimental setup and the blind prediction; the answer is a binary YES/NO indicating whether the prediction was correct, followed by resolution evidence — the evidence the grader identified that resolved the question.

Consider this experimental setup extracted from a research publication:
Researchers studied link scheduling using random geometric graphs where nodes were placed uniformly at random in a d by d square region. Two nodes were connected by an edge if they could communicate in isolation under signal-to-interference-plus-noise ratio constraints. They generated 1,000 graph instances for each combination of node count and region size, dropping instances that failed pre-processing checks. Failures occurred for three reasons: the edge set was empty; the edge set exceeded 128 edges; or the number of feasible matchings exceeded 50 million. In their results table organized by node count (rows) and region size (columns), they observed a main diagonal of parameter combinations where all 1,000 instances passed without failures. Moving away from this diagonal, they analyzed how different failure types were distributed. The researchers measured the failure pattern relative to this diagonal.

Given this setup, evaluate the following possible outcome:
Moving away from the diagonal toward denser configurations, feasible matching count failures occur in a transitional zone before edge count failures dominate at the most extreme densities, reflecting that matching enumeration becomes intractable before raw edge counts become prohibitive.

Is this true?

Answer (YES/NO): NO